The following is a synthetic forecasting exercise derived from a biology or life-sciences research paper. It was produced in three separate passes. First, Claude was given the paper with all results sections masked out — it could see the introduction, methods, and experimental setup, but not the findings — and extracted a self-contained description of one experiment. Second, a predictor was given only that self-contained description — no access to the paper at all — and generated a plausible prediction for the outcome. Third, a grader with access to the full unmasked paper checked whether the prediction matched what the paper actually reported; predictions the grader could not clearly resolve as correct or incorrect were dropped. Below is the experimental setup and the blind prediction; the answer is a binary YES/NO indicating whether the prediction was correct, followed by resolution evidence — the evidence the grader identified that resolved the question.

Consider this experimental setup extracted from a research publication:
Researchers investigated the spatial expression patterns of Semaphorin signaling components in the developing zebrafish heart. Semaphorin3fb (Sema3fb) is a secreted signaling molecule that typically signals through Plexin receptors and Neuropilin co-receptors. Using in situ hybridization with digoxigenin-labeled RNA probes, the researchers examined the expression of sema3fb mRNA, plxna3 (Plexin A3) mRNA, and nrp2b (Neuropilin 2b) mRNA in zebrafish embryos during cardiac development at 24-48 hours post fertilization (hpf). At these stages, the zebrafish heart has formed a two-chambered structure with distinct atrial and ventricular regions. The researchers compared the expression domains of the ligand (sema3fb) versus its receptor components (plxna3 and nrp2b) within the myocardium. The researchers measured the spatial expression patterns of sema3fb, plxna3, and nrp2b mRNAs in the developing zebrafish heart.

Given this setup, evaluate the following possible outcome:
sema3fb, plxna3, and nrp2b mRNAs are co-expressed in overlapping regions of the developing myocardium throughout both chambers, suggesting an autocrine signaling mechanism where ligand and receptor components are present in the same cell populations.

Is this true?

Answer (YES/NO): NO